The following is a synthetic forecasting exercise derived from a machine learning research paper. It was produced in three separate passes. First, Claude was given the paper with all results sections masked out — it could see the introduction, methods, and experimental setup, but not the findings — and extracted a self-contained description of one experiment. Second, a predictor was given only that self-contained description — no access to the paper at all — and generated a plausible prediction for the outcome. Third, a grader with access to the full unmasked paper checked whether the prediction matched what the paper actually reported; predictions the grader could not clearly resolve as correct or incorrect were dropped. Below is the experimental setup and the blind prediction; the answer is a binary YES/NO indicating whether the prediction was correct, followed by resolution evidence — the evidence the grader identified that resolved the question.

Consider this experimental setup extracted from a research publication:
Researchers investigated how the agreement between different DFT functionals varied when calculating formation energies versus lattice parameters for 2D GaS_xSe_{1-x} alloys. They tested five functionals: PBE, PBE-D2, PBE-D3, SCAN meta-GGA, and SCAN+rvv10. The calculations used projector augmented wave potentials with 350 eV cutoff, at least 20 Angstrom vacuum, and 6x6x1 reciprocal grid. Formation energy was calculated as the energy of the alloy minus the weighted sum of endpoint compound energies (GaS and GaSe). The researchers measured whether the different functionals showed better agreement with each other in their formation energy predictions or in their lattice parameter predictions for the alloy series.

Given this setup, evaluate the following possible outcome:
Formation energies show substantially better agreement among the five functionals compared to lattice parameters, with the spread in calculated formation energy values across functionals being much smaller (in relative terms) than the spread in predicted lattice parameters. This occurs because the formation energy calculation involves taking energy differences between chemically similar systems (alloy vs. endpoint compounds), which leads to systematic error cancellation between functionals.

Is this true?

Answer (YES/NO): YES